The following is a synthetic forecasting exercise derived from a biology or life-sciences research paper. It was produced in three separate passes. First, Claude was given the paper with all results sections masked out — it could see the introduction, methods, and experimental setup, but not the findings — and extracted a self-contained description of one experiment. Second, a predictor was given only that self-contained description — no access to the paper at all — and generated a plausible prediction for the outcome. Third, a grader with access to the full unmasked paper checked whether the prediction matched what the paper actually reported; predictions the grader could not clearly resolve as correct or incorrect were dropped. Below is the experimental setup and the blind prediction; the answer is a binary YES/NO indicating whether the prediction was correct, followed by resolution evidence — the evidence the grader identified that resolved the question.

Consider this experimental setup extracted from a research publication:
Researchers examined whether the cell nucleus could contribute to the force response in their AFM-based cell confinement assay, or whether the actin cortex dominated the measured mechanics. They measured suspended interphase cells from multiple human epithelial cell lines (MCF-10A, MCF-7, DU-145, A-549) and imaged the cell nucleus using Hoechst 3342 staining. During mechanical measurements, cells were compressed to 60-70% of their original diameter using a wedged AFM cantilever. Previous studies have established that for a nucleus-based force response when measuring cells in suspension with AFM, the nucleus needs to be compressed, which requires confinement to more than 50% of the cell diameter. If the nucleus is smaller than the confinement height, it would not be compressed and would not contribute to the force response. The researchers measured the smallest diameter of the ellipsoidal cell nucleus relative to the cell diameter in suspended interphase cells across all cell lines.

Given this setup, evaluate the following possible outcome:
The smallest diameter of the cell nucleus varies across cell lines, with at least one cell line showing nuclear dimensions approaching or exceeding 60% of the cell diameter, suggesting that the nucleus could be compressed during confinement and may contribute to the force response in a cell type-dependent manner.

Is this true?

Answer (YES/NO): NO